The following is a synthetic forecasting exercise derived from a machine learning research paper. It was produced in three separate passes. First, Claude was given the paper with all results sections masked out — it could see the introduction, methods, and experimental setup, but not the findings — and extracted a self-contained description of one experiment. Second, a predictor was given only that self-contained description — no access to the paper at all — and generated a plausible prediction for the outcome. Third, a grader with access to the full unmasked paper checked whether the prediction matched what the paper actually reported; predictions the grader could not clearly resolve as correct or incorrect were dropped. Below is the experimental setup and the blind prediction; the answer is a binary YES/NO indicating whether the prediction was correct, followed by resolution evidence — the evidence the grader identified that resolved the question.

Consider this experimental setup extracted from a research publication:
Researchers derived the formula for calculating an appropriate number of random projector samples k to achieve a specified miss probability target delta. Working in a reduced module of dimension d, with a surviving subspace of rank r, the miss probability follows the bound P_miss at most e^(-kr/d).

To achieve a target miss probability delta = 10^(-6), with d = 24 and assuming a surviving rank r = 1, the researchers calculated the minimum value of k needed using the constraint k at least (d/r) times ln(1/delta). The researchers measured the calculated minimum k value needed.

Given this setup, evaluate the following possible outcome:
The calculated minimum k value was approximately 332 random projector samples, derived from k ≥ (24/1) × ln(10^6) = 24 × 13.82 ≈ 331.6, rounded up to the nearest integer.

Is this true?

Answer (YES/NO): YES